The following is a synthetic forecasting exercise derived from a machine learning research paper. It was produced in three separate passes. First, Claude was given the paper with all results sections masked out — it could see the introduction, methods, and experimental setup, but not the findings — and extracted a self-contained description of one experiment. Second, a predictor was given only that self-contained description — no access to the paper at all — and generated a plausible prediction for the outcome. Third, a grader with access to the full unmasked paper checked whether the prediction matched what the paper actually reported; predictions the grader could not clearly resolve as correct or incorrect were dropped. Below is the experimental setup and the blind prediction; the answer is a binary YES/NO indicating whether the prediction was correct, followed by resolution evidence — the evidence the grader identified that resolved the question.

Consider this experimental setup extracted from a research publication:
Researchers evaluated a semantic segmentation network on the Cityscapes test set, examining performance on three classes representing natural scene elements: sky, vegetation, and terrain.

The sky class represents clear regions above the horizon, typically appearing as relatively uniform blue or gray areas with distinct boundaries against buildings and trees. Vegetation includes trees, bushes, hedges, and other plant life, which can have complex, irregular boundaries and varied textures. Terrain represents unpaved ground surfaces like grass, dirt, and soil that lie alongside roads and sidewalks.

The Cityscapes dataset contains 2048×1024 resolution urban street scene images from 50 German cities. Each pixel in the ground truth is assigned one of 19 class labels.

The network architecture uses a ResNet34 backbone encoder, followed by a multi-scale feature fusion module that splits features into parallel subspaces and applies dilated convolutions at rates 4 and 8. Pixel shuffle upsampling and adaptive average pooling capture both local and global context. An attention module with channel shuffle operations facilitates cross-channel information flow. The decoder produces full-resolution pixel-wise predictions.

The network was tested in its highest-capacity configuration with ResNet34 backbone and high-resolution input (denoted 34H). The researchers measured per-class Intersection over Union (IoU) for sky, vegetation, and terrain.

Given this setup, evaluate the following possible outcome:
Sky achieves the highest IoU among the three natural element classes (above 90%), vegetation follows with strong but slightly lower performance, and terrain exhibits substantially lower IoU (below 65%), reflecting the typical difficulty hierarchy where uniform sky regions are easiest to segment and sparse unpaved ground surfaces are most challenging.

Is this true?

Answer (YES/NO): NO